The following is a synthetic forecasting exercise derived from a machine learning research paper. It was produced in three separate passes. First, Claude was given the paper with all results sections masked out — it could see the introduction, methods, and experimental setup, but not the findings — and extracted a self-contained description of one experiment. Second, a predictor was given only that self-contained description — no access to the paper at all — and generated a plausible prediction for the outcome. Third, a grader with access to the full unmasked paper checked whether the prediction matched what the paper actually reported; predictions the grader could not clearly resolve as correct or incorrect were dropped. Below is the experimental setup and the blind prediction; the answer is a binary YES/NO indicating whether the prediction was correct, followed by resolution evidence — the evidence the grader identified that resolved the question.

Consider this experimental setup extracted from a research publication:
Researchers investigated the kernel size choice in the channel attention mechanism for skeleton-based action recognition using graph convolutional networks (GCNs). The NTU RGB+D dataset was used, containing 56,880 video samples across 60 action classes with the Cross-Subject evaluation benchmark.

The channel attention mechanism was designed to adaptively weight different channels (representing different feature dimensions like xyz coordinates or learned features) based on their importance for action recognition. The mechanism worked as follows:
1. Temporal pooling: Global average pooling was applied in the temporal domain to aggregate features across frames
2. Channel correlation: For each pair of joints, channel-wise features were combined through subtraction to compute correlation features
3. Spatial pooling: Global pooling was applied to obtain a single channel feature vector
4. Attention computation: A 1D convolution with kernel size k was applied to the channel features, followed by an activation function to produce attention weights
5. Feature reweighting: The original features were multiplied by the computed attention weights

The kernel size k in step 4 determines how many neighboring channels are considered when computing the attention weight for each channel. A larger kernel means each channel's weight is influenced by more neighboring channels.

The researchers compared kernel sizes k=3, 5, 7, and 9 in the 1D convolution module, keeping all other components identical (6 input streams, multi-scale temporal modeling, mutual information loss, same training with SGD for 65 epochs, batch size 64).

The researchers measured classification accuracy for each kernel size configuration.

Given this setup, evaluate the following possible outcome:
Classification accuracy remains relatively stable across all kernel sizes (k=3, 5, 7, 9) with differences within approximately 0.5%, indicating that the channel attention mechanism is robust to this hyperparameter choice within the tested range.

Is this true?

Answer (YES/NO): NO